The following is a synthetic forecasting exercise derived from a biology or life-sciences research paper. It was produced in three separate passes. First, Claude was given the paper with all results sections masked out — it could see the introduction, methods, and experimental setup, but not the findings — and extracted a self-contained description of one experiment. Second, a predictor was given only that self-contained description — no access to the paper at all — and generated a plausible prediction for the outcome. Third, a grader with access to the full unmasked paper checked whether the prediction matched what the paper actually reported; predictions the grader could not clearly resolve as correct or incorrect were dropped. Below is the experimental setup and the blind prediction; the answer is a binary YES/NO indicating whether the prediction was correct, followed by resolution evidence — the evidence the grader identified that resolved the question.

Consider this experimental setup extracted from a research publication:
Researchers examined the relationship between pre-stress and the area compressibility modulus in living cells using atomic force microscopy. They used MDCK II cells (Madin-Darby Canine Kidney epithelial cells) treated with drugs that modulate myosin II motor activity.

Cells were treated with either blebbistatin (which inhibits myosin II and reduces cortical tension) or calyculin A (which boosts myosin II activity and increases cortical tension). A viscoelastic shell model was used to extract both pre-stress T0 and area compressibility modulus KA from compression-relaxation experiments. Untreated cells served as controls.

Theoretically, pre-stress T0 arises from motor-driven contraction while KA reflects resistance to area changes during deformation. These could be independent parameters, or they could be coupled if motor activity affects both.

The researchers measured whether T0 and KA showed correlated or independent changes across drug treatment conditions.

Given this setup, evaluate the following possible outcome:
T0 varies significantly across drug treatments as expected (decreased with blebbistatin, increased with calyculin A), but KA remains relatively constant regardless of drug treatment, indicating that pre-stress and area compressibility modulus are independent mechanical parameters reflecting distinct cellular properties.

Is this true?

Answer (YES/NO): NO